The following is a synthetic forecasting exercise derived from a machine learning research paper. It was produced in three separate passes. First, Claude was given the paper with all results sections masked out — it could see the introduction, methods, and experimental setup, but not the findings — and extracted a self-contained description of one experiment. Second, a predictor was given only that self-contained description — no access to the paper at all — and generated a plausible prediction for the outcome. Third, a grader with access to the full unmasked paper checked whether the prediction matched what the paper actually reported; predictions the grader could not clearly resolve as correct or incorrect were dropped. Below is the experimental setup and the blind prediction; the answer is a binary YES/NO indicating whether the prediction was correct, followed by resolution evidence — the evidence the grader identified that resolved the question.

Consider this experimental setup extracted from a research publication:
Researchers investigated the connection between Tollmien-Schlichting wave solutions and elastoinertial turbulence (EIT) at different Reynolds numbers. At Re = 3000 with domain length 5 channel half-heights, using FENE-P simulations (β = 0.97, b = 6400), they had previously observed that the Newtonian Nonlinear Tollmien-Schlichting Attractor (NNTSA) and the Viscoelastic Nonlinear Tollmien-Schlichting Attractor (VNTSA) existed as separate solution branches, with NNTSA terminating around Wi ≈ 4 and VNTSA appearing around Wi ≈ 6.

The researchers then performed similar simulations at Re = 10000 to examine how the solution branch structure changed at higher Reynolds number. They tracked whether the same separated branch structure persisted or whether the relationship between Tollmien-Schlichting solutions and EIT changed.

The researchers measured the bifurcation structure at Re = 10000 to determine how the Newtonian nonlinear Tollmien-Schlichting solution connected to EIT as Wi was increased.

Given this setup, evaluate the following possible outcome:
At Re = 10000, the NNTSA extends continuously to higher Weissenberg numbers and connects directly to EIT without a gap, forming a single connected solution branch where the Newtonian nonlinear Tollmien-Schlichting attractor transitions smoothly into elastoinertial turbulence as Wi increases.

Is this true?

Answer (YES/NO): YES